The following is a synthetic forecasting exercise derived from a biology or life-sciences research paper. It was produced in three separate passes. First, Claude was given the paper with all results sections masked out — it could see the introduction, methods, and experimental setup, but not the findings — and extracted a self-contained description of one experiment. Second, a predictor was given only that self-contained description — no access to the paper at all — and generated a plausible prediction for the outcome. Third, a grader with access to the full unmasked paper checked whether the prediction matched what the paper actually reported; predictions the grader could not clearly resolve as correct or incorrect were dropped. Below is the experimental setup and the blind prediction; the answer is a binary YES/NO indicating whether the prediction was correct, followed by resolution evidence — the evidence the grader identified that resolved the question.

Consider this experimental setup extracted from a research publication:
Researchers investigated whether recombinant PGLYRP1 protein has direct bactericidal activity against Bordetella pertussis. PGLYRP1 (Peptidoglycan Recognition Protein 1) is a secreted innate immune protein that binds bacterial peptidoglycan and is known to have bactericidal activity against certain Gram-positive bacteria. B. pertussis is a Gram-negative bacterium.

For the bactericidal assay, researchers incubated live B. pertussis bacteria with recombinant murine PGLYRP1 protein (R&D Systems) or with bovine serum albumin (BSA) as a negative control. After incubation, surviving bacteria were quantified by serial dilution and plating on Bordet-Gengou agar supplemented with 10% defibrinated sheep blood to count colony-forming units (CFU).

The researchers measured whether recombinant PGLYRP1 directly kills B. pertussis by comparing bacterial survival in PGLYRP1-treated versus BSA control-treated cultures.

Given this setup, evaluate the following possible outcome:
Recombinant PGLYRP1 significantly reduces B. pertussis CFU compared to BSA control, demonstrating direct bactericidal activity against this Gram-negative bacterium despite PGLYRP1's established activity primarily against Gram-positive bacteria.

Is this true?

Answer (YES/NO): YES